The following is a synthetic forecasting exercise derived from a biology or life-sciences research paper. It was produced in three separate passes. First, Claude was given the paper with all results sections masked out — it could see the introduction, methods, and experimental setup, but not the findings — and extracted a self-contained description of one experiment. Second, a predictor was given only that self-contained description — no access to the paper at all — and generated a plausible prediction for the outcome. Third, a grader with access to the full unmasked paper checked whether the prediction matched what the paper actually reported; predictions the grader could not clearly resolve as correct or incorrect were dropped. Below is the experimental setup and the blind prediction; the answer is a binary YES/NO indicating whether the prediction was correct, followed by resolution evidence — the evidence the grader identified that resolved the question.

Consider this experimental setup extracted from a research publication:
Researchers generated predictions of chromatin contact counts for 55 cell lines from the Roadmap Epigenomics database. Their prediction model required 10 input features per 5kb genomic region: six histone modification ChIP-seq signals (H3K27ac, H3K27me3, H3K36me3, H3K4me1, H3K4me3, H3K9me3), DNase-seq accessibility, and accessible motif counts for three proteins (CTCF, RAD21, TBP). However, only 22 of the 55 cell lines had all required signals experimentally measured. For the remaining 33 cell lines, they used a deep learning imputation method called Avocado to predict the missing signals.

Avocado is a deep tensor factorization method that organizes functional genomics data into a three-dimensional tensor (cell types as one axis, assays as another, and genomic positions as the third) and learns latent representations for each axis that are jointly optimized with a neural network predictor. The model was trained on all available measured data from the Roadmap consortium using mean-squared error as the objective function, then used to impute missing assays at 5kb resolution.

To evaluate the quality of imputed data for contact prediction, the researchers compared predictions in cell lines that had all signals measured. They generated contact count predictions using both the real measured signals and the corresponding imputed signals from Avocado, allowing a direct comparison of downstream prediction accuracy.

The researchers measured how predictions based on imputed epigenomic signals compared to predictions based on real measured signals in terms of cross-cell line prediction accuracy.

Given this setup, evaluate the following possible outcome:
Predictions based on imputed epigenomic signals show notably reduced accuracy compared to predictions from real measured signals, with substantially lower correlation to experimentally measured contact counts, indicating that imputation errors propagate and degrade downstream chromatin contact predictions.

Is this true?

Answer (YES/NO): NO